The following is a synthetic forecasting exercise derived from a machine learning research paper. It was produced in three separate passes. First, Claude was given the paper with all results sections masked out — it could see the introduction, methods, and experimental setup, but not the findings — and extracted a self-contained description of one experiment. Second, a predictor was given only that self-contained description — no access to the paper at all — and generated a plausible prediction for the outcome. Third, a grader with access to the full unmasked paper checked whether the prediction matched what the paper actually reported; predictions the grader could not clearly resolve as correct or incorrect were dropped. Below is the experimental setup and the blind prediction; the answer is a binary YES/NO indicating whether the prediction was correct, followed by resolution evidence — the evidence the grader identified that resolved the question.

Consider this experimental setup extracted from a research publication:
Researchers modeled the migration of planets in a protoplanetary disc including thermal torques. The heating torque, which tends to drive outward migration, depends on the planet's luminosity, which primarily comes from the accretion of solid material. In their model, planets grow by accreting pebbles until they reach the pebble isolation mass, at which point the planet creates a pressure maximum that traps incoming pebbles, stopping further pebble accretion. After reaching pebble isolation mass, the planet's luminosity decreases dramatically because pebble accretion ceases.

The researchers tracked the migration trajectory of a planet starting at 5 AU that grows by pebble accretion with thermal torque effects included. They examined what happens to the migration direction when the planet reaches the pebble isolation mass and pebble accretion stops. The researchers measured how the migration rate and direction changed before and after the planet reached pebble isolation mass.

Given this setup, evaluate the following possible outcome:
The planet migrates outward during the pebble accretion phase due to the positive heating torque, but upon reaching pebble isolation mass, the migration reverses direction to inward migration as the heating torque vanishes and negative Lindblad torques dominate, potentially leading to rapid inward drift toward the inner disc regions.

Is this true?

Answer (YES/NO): NO